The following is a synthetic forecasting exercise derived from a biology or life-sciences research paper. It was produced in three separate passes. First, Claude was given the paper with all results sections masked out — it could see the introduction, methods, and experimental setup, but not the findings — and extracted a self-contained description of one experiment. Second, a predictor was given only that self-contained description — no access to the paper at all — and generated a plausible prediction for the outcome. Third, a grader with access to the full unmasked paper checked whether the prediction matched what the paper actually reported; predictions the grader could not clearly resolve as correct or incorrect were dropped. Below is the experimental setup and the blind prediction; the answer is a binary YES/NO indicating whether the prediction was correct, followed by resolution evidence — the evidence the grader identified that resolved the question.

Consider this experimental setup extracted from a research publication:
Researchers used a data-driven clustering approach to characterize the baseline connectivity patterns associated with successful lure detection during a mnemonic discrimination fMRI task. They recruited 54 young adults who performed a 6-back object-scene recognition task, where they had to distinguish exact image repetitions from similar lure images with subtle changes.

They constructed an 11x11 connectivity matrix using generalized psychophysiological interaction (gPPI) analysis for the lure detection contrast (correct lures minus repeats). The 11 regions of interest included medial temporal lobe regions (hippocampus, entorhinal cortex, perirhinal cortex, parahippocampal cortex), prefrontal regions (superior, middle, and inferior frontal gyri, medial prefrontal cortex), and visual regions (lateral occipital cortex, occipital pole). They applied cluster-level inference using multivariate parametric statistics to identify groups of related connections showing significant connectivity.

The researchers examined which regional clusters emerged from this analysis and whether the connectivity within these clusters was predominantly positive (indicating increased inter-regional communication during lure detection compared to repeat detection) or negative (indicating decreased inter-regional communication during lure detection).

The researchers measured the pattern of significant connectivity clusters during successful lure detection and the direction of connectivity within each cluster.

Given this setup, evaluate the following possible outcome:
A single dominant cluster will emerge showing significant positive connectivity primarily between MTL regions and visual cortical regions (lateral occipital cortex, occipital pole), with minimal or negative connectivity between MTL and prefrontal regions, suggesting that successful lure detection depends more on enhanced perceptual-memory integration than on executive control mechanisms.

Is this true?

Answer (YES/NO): NO